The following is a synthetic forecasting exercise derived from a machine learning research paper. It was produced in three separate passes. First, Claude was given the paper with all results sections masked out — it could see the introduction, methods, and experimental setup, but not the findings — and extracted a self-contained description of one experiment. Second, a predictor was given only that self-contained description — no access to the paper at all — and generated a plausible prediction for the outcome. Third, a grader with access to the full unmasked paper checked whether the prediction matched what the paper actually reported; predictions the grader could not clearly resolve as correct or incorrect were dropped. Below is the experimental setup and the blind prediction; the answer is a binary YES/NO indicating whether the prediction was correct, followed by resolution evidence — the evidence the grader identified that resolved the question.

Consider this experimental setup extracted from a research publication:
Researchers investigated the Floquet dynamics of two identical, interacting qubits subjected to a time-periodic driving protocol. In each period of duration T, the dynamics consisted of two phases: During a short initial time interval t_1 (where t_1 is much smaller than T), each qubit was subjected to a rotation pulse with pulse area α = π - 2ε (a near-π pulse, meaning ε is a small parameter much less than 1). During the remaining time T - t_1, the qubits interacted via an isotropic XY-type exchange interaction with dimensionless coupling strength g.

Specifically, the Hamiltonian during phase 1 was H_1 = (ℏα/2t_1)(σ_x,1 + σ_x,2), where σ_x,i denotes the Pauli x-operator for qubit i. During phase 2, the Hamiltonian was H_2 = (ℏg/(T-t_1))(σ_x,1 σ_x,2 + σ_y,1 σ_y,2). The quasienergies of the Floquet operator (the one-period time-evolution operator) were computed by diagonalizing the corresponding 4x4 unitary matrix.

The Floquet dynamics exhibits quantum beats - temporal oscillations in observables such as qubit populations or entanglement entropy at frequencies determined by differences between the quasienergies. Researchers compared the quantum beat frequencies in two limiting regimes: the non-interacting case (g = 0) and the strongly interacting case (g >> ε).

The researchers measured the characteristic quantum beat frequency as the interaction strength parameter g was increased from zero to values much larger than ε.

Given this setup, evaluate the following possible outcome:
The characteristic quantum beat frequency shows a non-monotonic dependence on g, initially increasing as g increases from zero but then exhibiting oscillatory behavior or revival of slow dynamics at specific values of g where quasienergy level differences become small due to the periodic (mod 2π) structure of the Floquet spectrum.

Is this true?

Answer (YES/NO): NO